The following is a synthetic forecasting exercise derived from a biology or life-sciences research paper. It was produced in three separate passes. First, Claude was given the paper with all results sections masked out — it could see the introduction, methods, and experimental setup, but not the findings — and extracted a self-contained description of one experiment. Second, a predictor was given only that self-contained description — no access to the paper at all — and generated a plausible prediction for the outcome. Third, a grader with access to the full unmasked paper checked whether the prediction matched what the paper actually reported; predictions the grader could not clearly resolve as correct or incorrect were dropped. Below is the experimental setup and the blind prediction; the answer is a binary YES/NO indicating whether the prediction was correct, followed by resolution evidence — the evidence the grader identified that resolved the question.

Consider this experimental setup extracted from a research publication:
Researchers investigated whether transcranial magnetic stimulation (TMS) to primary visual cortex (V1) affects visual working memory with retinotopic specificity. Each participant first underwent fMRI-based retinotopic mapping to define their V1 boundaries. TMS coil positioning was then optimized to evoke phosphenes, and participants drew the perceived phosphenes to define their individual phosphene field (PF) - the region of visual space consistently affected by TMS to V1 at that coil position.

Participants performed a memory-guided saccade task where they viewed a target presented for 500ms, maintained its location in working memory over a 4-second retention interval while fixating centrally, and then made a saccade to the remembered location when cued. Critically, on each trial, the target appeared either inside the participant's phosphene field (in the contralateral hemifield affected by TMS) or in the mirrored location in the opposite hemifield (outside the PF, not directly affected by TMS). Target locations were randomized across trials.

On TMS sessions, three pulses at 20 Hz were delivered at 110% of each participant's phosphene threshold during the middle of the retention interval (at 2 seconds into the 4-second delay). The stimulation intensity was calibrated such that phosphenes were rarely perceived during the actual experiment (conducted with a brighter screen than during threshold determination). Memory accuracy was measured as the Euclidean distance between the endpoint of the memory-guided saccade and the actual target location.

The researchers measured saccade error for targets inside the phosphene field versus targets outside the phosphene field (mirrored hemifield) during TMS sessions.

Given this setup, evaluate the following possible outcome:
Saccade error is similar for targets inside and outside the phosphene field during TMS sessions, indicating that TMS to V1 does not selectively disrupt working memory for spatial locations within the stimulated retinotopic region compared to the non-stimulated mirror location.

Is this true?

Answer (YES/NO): NO